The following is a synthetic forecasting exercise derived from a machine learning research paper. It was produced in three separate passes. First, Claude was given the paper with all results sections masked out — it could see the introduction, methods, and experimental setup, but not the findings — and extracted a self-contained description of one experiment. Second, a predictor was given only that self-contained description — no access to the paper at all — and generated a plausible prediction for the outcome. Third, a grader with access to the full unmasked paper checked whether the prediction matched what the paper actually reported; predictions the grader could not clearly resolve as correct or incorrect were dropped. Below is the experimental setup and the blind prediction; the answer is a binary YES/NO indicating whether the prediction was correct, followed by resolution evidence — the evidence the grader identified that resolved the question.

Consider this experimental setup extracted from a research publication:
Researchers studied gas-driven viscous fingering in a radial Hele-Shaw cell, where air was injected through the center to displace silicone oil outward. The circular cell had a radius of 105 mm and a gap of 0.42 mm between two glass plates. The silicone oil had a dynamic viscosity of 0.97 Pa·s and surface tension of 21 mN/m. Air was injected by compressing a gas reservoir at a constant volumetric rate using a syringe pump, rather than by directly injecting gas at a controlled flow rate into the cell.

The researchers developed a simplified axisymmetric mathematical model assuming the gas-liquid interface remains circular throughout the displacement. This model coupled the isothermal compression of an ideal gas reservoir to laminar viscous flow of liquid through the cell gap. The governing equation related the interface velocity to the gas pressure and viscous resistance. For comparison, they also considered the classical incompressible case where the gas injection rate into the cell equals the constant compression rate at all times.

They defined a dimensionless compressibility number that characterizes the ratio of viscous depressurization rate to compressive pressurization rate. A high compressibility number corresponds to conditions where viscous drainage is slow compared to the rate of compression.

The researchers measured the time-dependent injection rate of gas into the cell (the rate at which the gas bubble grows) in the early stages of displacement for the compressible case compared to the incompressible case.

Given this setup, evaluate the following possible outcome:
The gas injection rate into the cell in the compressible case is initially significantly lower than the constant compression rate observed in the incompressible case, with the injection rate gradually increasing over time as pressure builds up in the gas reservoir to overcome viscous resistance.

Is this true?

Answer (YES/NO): YES